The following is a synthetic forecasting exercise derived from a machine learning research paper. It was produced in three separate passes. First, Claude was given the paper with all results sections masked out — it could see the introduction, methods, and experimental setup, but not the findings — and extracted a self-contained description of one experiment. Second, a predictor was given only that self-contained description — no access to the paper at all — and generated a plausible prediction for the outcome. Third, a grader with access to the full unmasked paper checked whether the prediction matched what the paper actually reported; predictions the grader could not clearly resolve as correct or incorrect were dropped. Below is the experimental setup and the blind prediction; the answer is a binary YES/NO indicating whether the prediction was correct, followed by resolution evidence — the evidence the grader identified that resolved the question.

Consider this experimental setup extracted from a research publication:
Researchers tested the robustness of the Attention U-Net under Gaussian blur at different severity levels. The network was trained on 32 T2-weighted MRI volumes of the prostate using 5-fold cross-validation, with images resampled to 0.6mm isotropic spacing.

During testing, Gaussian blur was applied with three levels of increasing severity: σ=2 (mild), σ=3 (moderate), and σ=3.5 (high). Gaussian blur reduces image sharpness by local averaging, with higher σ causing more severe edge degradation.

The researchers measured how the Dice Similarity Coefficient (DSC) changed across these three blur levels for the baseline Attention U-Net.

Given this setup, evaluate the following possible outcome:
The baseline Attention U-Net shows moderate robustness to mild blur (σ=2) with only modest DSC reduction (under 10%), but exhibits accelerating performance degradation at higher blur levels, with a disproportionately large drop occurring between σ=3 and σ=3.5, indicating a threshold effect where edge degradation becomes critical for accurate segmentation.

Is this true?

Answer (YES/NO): NO